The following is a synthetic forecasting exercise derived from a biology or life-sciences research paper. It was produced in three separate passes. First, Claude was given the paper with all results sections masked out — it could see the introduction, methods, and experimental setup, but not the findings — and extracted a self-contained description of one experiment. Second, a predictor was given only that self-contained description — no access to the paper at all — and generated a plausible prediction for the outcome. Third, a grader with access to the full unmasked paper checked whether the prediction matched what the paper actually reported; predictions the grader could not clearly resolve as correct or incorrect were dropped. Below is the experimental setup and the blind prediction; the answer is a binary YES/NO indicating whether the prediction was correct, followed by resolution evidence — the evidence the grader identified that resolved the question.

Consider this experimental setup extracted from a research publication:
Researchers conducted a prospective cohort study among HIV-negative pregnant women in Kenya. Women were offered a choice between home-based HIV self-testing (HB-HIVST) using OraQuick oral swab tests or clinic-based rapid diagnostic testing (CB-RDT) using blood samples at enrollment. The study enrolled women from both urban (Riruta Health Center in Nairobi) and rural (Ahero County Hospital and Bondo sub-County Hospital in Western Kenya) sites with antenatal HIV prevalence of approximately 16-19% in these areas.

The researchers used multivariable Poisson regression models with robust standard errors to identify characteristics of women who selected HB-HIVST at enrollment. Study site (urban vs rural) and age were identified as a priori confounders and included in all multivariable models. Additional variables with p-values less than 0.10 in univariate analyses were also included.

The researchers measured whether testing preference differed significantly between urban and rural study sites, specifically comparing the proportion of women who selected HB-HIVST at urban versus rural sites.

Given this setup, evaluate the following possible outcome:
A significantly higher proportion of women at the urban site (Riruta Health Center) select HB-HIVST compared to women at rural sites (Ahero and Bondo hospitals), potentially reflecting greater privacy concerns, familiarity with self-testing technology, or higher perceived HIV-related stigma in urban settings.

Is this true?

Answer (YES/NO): NO